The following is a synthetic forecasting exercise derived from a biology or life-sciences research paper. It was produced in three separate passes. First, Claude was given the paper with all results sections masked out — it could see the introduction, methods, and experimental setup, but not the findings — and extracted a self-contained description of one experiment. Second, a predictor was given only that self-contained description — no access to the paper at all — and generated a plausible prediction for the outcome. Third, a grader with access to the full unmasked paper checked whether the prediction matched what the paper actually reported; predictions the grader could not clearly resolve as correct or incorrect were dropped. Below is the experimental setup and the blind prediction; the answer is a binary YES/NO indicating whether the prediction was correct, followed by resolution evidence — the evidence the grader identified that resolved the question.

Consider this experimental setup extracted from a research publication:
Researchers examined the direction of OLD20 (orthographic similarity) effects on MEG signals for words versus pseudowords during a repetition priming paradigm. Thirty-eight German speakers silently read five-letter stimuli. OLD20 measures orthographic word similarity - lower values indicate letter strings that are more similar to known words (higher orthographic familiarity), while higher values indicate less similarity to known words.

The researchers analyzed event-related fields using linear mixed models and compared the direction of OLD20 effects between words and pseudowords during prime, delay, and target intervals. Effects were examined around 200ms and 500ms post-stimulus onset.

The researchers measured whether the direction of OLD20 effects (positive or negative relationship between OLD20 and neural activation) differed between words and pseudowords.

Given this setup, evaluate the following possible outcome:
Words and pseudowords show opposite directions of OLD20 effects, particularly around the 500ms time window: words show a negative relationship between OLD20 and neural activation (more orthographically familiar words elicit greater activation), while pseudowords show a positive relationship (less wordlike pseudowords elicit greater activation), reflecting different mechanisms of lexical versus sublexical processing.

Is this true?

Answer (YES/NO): YES